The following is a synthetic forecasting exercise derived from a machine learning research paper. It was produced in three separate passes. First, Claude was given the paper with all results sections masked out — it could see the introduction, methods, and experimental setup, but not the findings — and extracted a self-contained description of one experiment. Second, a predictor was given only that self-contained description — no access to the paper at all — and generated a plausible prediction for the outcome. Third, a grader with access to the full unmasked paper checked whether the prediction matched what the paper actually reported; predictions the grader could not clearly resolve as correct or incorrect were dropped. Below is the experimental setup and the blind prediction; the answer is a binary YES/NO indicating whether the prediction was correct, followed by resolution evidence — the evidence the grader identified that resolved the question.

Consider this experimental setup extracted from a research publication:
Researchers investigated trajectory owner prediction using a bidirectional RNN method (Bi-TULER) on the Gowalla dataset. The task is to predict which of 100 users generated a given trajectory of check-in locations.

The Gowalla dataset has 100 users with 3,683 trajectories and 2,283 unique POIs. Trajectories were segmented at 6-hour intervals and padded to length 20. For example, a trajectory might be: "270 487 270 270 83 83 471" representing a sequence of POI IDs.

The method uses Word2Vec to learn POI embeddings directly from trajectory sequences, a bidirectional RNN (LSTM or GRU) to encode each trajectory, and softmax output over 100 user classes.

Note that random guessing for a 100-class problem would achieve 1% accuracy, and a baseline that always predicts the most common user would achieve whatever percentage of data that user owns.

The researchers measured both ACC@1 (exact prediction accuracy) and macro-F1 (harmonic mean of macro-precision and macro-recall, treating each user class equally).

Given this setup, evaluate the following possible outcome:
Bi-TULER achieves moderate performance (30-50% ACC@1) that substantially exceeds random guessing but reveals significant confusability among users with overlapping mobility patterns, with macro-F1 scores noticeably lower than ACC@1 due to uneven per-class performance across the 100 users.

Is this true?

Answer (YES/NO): NO